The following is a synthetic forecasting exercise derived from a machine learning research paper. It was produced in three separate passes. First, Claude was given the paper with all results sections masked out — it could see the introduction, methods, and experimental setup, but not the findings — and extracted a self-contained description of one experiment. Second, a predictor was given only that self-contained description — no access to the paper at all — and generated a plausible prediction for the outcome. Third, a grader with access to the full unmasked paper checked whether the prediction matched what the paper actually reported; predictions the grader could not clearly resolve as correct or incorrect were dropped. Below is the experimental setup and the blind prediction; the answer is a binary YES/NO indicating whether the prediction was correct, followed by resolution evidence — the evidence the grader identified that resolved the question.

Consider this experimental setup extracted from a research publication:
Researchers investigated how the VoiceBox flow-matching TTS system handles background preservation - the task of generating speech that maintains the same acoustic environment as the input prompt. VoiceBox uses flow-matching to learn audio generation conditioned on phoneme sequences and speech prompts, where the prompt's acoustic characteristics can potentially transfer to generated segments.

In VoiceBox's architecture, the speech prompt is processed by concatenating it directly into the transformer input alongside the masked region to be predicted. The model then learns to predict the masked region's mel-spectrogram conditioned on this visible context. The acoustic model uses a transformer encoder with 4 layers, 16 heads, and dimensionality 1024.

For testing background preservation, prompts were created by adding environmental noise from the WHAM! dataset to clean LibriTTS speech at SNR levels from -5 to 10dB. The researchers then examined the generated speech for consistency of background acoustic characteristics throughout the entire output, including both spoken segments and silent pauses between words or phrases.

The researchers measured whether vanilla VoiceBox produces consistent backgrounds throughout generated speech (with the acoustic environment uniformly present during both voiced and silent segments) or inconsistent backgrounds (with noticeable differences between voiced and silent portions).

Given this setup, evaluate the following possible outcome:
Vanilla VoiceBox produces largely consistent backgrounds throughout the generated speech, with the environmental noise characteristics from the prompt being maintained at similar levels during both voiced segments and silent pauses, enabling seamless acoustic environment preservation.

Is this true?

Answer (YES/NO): NO